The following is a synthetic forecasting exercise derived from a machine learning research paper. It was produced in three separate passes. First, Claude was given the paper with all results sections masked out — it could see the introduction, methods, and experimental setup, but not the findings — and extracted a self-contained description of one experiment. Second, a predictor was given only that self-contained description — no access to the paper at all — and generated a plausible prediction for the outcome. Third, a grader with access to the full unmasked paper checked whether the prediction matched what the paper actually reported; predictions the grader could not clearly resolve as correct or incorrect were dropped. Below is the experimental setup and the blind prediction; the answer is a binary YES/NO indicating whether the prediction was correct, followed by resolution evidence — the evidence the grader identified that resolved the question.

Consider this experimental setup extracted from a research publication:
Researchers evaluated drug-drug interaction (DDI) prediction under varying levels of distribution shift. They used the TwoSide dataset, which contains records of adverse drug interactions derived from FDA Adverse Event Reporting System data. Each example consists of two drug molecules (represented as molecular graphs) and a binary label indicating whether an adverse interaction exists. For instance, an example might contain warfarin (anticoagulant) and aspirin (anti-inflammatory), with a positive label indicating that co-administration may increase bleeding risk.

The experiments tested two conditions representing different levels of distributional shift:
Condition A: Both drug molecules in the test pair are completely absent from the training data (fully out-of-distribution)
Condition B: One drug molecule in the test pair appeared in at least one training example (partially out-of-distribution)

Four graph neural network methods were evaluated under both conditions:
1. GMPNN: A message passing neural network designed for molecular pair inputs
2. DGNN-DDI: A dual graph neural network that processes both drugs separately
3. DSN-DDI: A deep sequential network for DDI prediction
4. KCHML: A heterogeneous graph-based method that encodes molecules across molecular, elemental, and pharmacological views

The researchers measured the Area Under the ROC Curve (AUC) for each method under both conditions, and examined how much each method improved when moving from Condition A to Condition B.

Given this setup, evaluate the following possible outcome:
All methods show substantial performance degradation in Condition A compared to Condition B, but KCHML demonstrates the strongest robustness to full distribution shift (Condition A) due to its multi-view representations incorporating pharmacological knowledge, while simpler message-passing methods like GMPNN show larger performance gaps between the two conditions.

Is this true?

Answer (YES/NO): YES